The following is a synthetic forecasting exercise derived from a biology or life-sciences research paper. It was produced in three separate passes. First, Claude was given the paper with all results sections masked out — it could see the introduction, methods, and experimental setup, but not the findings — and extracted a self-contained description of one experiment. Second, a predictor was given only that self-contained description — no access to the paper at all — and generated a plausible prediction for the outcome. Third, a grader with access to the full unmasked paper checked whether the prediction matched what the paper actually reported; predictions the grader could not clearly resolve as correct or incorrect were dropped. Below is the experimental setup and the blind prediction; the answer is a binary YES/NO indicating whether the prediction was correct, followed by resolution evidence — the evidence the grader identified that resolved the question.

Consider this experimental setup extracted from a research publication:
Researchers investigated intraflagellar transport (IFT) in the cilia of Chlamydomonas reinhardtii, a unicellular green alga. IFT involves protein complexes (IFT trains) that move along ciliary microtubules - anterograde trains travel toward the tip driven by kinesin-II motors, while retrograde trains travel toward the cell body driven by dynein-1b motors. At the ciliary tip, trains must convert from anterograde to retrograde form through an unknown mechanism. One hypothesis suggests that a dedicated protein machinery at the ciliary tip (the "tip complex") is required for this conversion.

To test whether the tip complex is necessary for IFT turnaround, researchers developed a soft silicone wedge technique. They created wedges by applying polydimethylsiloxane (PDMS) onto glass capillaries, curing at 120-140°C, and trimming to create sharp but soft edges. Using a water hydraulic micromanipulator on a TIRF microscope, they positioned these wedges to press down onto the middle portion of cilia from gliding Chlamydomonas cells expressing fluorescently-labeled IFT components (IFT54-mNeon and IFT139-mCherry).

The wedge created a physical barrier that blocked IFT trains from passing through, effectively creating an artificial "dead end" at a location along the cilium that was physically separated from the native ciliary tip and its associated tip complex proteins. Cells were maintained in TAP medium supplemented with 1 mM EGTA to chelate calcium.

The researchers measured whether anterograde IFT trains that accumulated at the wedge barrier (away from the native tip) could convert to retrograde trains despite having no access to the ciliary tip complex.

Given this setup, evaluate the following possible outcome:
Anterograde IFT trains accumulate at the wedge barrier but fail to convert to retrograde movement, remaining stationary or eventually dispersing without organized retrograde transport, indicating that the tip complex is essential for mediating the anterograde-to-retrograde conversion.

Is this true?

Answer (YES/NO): NO